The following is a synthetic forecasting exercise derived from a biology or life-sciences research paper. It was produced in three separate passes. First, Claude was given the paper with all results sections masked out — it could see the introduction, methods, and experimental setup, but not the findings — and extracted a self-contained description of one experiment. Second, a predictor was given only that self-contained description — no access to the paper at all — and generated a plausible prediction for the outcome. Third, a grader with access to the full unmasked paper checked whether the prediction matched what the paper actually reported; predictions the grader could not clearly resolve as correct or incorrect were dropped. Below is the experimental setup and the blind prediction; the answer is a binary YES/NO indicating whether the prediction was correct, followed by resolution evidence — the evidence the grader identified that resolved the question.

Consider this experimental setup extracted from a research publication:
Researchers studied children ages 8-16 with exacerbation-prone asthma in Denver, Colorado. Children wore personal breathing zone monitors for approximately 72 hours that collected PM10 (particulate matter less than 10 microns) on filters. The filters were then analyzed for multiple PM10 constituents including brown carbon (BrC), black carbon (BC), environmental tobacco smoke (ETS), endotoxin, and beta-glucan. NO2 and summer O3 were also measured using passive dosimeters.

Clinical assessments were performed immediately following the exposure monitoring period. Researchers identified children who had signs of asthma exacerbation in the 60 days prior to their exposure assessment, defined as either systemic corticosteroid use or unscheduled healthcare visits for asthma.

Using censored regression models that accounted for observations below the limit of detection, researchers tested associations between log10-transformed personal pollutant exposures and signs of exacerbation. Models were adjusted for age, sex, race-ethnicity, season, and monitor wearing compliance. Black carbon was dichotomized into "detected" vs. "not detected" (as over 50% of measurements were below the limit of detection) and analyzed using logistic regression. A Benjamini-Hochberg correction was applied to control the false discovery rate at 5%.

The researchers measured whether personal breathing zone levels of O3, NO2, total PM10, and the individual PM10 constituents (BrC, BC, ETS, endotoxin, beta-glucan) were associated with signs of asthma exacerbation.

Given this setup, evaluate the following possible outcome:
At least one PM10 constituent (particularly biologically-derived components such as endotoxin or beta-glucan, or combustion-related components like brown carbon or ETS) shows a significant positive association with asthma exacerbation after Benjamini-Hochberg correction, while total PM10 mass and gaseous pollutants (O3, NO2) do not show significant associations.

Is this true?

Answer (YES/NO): NO